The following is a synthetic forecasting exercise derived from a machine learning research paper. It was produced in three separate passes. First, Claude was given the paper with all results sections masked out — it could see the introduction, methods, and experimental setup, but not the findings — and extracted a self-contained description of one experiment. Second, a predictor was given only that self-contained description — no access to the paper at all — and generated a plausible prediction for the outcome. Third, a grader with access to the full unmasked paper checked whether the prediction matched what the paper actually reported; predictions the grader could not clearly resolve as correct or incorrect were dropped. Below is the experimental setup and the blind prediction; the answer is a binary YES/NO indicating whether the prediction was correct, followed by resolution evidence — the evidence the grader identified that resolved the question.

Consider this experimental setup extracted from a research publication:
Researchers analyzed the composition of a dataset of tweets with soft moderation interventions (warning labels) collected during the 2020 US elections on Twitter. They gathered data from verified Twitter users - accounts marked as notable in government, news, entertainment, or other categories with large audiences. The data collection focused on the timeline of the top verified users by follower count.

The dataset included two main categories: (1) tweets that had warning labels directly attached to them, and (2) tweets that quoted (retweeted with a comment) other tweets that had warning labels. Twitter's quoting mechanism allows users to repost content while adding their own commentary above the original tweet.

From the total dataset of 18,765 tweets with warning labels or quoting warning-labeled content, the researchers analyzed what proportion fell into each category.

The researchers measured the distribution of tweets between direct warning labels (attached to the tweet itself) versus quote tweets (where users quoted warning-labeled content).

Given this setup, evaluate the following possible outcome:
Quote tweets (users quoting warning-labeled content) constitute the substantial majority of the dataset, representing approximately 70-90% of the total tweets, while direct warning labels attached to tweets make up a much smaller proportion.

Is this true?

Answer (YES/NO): YES